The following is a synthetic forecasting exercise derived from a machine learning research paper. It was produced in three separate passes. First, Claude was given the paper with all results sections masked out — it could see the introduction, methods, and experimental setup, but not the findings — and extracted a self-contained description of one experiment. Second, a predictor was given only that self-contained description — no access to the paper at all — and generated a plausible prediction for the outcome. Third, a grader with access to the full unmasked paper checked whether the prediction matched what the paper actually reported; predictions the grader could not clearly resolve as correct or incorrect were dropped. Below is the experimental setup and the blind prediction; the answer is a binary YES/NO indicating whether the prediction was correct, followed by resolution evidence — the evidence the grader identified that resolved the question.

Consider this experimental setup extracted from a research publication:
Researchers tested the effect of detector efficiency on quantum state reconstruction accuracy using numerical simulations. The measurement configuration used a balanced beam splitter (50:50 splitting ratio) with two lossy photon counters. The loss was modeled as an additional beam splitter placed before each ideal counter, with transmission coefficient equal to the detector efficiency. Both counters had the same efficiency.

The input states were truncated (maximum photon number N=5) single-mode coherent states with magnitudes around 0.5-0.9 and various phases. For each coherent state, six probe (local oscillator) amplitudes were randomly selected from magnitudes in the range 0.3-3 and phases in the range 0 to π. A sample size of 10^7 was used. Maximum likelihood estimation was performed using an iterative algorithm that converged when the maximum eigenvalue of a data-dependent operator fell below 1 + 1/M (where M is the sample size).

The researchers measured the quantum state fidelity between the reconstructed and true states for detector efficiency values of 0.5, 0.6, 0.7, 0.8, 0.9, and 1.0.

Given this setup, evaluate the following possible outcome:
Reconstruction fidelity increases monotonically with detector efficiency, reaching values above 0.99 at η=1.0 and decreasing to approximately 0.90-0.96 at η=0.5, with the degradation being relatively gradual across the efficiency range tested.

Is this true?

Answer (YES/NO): NO